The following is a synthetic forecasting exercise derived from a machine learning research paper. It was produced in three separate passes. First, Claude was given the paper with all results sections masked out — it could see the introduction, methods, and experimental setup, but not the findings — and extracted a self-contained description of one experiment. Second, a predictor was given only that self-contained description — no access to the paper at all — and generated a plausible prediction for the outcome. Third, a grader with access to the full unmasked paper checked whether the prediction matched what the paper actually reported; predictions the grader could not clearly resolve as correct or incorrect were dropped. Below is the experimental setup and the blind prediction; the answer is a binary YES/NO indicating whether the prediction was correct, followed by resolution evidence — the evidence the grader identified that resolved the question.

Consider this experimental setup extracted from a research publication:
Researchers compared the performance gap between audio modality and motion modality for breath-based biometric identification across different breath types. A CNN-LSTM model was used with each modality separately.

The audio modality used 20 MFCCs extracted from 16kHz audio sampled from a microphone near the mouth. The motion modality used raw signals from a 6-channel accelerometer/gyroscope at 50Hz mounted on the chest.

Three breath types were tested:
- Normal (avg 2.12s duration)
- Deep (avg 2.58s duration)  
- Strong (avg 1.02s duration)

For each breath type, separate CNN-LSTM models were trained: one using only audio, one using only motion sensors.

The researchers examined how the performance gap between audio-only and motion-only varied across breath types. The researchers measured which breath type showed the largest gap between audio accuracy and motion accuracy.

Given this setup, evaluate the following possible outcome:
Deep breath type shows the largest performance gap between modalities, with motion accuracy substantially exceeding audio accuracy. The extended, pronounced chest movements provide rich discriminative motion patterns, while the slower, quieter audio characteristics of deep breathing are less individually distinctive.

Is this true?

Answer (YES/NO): NO